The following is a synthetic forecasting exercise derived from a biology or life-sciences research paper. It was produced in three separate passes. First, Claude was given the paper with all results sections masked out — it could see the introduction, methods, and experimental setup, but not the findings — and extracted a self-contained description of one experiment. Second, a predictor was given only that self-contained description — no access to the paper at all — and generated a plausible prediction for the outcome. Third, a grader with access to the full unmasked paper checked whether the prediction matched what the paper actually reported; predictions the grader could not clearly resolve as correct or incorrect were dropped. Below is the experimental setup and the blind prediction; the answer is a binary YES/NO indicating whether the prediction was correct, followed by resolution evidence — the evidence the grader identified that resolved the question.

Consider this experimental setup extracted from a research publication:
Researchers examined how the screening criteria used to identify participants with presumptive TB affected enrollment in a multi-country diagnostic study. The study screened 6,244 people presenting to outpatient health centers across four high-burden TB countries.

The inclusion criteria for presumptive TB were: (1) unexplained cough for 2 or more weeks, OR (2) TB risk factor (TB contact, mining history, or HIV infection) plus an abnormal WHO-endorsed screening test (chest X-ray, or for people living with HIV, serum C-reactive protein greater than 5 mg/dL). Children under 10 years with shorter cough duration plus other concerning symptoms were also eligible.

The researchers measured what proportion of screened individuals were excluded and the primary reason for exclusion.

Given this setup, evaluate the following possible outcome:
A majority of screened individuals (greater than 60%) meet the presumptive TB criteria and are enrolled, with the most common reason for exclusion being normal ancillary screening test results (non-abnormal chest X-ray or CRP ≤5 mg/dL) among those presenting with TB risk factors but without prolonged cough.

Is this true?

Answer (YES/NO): NO